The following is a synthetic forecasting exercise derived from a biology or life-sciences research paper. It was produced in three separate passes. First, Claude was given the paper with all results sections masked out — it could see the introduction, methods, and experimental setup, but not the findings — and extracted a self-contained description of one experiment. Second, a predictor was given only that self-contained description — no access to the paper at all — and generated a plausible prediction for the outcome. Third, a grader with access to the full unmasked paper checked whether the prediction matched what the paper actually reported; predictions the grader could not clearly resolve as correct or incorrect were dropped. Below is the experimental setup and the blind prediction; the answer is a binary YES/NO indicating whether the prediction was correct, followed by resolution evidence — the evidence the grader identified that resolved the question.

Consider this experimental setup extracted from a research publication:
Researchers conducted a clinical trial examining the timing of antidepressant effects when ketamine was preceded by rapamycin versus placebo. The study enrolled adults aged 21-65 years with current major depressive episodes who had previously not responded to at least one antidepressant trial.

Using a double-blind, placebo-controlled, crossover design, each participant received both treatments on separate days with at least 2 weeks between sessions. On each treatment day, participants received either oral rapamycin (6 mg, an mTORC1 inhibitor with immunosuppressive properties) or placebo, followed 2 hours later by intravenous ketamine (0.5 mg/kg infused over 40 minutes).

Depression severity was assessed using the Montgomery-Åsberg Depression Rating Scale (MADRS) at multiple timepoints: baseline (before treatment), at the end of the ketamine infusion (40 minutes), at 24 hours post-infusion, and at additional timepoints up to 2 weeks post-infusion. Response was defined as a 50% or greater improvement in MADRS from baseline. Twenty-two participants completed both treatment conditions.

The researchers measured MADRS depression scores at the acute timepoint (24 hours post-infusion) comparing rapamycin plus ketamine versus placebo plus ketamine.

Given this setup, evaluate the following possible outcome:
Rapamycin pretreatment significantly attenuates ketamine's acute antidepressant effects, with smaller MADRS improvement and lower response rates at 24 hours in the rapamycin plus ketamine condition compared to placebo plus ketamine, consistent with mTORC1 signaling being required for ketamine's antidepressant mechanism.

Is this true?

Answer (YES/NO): NO